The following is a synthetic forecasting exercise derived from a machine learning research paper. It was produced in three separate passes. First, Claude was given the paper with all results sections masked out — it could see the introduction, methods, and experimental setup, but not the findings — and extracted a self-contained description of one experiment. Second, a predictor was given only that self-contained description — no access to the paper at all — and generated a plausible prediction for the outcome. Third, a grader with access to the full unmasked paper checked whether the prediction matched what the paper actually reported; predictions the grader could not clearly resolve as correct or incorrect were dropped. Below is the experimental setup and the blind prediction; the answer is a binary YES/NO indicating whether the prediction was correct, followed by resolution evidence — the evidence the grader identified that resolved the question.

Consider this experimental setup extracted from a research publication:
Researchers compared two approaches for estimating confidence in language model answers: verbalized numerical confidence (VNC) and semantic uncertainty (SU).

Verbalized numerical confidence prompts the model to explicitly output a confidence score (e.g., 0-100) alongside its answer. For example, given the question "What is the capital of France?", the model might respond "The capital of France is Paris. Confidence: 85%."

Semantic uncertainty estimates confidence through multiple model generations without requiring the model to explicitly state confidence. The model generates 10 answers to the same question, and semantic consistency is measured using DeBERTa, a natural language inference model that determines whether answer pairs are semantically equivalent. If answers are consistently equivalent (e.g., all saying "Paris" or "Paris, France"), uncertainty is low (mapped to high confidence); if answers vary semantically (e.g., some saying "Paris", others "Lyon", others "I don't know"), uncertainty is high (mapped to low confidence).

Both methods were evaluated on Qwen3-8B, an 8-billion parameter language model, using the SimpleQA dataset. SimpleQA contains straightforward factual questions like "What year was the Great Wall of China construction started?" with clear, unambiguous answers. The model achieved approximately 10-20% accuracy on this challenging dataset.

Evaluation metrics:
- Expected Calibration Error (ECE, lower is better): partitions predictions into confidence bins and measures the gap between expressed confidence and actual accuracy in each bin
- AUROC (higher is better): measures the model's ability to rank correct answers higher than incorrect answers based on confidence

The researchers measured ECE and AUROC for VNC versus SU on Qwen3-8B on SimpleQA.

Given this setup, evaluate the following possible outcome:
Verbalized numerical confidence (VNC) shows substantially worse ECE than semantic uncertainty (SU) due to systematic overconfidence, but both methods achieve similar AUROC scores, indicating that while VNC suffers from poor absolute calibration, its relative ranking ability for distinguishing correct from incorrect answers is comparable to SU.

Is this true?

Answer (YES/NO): NO